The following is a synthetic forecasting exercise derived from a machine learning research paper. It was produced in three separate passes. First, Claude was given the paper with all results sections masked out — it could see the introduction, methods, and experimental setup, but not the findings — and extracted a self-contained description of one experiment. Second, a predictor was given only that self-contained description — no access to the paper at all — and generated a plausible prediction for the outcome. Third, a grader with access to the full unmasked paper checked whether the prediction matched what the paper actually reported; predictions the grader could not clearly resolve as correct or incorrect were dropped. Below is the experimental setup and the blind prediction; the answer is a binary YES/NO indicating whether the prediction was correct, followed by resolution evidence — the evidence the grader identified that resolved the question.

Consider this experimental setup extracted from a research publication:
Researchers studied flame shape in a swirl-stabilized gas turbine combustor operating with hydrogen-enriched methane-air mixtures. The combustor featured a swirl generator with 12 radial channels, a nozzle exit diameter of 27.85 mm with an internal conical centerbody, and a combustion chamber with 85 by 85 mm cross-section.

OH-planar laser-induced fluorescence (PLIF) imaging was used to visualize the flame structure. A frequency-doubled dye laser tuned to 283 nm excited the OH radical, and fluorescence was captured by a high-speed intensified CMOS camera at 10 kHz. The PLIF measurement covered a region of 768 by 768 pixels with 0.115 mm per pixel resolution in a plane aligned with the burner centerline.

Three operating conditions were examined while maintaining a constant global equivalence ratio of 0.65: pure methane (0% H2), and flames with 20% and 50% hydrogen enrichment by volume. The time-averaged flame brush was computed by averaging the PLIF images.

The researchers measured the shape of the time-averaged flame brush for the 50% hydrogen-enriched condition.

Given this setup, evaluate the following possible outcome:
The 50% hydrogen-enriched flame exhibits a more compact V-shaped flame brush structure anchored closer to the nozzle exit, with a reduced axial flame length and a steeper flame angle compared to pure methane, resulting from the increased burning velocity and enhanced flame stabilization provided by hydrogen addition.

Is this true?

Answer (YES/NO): NO